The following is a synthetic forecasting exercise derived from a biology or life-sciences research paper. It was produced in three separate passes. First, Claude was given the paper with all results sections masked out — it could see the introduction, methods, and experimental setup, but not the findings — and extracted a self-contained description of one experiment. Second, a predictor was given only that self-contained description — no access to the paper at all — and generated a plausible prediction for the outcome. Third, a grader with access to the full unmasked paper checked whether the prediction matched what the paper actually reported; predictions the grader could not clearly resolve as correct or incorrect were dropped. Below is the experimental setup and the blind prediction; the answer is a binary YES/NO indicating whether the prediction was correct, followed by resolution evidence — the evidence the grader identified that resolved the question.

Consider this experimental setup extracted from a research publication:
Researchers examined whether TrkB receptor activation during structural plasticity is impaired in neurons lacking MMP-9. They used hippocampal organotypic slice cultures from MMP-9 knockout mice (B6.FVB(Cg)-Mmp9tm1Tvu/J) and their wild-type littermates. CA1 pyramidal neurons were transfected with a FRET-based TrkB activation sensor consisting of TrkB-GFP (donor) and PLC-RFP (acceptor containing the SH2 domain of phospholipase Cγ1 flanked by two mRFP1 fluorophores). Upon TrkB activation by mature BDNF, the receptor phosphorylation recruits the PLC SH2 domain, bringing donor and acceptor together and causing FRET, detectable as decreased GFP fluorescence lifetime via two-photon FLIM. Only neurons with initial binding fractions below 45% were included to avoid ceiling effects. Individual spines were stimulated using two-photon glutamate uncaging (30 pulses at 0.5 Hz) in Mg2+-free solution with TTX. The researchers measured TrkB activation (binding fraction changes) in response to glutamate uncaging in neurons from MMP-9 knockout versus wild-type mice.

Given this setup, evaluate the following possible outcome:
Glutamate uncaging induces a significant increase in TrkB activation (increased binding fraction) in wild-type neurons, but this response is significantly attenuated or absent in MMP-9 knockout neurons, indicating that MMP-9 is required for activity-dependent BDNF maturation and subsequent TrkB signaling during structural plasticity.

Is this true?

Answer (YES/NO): YES